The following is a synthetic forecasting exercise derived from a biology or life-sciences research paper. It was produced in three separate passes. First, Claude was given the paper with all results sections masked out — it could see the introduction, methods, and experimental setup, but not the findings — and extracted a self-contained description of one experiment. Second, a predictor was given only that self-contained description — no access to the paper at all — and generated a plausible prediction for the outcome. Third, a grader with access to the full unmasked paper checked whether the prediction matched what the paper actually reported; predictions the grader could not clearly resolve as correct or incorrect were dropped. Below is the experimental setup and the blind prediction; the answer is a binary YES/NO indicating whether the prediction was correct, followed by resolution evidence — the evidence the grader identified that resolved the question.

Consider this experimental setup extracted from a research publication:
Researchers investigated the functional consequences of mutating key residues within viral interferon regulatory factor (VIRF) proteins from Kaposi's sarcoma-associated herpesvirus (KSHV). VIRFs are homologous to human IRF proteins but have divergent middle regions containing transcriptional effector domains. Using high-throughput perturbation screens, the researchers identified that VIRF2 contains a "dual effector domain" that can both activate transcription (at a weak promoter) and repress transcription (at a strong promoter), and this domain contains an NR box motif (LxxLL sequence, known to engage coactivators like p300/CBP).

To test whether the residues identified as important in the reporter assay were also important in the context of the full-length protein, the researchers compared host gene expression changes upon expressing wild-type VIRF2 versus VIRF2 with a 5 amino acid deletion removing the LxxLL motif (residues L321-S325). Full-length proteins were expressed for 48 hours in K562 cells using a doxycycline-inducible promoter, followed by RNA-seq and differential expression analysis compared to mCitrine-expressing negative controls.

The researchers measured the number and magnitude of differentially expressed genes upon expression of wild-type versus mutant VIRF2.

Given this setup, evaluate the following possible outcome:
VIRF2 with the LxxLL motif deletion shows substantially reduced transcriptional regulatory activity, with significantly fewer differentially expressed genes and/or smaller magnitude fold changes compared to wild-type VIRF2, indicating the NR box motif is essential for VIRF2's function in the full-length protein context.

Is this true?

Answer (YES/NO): YES